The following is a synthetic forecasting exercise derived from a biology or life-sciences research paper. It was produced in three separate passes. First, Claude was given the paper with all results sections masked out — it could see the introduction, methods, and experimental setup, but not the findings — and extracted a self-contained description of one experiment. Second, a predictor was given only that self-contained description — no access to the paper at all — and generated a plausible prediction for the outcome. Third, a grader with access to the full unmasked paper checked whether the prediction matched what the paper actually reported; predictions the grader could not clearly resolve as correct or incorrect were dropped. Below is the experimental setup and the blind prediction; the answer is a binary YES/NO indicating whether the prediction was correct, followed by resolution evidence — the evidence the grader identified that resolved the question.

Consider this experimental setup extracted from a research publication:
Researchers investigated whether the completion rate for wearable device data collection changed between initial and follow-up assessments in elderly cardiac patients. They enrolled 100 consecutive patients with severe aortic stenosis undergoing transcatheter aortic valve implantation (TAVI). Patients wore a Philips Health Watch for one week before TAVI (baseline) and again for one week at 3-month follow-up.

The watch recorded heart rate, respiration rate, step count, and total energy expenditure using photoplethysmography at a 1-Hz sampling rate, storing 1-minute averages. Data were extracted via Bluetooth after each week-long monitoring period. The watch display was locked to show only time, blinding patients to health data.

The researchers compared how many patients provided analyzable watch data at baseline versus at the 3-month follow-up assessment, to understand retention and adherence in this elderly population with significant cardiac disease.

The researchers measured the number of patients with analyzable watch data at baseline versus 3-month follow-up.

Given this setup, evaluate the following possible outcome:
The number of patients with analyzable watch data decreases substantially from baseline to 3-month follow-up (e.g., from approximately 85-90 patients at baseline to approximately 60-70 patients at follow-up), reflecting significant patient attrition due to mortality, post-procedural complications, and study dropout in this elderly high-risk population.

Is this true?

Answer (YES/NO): NO